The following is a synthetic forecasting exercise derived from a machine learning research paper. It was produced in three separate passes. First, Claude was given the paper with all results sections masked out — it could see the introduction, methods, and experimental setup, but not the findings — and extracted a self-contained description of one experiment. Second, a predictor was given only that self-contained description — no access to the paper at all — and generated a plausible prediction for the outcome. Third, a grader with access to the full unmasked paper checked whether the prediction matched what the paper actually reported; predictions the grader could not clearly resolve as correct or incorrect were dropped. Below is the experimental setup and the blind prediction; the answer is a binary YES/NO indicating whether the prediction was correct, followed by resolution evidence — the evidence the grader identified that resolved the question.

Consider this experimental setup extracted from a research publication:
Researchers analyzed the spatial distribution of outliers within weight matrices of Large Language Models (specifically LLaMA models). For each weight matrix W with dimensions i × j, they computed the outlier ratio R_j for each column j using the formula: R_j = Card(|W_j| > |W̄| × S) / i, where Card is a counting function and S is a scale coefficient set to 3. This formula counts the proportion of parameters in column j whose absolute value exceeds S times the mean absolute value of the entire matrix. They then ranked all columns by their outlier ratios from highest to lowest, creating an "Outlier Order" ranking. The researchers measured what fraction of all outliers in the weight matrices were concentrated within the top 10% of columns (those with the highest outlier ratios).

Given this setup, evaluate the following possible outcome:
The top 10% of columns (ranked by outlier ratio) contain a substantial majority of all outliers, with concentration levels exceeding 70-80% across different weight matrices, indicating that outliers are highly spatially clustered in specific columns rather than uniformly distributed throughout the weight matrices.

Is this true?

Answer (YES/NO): YES